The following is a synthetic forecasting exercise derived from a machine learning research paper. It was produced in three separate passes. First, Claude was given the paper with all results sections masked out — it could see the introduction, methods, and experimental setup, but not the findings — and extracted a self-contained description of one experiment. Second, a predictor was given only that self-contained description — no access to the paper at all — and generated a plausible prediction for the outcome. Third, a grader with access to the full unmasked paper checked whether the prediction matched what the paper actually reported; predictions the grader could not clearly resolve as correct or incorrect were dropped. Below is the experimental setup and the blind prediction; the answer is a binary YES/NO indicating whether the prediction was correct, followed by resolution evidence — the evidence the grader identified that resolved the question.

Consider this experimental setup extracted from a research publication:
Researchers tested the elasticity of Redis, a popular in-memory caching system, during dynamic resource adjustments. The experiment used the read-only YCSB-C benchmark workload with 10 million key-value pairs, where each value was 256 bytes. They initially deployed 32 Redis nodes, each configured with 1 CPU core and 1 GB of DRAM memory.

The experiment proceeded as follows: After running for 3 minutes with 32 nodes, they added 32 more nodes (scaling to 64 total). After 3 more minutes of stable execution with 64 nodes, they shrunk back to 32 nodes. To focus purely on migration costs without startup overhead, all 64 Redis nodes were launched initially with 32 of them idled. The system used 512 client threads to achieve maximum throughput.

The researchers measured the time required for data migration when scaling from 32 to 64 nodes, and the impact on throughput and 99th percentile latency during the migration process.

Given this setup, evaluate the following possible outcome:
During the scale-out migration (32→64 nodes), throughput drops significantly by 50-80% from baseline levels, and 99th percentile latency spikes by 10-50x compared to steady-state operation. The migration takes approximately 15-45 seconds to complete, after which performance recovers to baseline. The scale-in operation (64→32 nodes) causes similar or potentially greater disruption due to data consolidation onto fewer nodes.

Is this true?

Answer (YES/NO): NO